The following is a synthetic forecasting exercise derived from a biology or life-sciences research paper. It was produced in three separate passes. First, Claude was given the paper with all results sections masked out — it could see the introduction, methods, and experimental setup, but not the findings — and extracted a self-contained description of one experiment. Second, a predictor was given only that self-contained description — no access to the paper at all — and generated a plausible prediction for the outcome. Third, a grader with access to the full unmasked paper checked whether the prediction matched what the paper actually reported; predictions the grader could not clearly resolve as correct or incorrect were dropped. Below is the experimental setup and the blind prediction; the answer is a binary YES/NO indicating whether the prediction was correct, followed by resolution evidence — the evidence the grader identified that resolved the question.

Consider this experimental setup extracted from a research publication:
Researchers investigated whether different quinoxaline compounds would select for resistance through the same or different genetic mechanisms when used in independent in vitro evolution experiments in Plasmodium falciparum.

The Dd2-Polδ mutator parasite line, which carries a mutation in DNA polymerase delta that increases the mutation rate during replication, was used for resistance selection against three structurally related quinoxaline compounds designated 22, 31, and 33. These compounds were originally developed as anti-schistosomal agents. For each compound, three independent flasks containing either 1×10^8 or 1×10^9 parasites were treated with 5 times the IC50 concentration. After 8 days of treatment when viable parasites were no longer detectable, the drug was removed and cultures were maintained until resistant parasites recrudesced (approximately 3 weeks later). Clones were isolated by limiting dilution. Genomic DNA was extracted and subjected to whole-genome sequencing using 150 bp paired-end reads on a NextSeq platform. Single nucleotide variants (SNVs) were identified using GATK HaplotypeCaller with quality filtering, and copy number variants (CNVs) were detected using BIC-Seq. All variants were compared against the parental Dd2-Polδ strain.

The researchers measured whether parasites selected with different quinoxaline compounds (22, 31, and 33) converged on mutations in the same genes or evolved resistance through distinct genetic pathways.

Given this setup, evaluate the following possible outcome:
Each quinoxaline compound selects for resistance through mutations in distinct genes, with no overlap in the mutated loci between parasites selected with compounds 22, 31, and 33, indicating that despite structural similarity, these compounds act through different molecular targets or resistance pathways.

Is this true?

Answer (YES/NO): NO